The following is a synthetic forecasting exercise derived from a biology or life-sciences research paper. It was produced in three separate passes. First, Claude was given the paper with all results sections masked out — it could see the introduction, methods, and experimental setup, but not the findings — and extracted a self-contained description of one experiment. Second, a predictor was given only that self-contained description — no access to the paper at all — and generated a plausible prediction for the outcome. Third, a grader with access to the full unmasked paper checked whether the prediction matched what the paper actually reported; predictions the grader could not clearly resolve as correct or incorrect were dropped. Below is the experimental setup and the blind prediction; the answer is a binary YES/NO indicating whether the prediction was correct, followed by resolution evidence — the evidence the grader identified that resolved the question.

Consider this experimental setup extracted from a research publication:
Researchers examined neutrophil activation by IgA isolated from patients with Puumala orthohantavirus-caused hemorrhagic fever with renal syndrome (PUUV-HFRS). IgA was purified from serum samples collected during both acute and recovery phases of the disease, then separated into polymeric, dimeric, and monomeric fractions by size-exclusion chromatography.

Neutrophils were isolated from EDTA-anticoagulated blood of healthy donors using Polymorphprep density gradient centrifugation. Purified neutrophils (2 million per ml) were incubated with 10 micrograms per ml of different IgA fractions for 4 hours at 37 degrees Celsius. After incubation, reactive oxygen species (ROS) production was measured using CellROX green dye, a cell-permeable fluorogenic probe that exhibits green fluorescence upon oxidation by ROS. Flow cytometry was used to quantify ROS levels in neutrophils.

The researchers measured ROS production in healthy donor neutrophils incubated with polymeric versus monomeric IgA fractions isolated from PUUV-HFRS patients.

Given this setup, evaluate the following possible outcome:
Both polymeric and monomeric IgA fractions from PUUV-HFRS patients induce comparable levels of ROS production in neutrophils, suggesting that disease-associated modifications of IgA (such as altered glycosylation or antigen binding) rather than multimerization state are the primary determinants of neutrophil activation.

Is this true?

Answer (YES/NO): NO